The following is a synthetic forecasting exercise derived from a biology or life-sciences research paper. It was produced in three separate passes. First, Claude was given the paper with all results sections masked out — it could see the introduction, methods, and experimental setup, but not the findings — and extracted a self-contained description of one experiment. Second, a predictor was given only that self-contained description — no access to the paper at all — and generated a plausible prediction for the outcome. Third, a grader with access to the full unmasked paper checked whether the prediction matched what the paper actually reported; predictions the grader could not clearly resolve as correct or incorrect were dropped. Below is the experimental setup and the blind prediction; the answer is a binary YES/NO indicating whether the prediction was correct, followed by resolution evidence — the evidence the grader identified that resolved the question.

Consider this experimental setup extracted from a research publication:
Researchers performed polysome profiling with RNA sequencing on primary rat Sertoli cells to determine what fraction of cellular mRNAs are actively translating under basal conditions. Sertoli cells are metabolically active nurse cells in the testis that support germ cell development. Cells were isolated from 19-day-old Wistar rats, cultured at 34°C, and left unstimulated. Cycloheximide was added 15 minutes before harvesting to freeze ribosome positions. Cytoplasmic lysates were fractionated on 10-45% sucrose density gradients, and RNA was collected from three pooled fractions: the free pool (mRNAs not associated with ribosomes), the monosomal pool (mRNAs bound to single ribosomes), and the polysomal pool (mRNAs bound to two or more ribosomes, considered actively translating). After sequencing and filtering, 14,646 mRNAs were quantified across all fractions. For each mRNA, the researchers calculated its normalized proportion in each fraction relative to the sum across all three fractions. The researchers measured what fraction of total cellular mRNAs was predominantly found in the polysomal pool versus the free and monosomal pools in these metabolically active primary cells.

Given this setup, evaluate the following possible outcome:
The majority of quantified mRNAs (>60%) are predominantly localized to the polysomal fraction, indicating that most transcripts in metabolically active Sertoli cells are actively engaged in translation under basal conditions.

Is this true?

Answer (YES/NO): NO